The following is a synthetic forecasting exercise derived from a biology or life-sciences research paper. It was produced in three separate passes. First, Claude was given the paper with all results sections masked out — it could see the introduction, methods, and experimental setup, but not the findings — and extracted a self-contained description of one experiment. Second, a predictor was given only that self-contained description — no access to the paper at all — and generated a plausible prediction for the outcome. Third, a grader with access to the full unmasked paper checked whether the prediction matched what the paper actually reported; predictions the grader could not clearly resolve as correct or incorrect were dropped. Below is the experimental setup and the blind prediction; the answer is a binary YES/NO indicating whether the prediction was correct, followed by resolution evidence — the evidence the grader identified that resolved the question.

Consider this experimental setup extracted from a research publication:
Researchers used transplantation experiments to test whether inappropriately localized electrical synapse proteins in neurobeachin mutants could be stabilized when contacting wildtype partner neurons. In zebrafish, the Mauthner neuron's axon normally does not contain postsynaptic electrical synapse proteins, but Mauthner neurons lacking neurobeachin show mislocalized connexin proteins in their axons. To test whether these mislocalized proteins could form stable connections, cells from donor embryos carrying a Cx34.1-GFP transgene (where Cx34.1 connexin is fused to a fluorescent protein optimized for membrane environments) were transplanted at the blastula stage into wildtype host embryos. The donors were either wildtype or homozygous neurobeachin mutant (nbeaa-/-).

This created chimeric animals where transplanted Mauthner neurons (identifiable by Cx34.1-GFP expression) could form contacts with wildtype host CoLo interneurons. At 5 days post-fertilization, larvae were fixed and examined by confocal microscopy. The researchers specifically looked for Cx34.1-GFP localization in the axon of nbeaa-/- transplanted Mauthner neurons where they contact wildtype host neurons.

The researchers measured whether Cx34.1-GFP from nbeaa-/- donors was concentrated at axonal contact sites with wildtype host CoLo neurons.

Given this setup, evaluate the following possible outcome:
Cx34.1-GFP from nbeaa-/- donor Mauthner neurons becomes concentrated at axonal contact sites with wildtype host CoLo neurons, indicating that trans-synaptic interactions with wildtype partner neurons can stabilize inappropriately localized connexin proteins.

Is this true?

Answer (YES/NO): YES